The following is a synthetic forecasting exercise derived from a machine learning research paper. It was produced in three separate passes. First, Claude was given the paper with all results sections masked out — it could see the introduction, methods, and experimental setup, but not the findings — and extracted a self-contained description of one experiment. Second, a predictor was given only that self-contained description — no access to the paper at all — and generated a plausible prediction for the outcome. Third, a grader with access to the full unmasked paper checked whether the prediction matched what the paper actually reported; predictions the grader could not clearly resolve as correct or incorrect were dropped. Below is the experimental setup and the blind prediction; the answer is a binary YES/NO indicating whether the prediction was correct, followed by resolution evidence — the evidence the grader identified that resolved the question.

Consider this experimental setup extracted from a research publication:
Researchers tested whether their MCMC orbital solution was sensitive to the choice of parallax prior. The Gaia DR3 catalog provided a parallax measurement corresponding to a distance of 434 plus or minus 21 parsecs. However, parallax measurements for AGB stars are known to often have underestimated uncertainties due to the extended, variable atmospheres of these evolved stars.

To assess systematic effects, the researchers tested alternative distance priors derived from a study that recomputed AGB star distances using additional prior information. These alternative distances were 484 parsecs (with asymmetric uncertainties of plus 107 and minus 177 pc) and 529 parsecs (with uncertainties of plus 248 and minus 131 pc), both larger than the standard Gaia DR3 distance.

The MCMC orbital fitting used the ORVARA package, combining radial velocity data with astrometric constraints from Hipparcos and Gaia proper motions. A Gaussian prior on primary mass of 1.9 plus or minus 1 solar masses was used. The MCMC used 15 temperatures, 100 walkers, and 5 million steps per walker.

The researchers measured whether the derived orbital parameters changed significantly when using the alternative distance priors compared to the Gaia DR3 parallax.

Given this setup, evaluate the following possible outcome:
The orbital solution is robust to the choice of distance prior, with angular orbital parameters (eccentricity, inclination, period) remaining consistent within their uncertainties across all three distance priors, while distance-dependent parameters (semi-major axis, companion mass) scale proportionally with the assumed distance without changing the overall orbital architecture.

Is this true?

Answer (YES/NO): NO